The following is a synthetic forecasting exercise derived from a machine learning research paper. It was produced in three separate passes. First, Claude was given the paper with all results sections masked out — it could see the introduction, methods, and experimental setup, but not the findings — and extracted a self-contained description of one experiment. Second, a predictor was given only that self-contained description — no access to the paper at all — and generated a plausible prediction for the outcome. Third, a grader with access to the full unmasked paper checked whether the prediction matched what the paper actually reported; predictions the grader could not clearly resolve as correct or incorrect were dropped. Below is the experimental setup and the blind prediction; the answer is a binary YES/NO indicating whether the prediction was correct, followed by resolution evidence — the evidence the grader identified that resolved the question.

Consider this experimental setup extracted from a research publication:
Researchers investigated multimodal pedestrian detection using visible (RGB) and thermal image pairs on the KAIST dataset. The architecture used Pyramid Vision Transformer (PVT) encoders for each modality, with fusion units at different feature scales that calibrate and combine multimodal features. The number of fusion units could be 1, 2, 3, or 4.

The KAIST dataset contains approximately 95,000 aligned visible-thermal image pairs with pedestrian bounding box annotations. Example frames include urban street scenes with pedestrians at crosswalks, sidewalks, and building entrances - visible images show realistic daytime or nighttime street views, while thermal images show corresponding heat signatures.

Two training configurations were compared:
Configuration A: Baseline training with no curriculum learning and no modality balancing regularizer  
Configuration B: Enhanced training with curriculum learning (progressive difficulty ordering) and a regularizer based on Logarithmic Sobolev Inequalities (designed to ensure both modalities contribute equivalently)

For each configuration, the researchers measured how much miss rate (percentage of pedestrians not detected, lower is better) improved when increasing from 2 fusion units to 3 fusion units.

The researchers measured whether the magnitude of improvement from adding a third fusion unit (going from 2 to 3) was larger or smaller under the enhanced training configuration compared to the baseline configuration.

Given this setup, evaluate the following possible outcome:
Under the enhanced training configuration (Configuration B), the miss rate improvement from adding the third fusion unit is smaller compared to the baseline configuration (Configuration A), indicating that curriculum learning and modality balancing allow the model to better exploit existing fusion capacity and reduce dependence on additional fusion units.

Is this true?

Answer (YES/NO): NO